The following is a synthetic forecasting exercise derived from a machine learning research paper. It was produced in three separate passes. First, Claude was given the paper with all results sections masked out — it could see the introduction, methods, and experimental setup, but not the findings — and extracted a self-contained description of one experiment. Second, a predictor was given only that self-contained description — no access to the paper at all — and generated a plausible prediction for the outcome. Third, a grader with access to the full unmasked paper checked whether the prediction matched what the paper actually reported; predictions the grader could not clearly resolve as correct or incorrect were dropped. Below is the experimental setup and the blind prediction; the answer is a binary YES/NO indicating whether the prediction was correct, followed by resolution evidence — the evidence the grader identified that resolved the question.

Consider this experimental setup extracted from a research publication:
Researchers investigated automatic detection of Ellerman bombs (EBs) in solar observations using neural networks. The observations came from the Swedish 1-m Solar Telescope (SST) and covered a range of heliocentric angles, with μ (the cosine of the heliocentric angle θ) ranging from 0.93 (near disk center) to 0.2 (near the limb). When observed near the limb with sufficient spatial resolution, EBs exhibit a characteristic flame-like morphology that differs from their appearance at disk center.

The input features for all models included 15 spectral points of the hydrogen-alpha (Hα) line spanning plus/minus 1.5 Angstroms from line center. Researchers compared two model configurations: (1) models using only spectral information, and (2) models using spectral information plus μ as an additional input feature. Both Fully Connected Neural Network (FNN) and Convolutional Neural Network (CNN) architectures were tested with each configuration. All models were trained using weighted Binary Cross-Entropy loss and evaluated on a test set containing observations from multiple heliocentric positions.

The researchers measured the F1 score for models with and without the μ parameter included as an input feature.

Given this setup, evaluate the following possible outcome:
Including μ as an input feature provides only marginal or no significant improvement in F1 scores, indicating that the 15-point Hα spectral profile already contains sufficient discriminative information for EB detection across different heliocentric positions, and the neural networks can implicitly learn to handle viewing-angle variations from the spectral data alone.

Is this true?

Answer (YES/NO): YES